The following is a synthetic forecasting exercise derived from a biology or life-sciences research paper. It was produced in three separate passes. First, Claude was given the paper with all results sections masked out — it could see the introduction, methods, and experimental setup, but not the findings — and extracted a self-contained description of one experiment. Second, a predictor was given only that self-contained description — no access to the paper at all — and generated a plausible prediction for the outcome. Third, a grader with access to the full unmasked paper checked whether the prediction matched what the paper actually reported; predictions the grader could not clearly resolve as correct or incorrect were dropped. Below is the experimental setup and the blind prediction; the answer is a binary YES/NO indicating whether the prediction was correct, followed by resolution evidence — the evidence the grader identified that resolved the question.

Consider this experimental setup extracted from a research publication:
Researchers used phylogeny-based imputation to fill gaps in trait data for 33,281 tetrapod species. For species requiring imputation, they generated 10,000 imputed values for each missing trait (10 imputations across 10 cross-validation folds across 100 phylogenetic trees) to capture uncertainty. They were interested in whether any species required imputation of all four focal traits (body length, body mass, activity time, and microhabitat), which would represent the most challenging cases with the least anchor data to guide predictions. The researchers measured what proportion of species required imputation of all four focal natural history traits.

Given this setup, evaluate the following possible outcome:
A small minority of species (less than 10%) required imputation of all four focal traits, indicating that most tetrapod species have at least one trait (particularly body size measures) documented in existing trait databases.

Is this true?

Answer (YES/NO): YES